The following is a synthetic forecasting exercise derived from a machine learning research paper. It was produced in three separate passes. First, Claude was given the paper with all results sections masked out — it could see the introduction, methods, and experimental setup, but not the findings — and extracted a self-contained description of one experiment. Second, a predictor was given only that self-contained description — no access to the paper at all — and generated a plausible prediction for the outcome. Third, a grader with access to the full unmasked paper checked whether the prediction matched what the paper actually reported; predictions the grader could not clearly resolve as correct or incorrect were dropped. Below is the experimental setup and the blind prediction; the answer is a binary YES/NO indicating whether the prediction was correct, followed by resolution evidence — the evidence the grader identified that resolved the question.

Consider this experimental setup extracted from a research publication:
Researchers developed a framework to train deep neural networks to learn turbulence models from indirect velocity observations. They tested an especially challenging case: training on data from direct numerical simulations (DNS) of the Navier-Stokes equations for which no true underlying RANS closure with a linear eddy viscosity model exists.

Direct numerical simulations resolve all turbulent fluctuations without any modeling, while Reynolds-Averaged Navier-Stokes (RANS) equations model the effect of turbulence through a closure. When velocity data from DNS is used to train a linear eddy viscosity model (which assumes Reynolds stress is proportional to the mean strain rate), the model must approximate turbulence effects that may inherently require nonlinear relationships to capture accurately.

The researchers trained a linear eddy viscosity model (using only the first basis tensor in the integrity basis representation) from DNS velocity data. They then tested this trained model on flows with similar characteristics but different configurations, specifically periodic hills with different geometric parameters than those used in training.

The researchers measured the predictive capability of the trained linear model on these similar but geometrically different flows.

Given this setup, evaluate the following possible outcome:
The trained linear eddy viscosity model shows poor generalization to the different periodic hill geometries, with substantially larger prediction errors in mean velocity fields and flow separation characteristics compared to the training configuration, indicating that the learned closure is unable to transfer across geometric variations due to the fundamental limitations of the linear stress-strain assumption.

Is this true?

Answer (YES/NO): NO